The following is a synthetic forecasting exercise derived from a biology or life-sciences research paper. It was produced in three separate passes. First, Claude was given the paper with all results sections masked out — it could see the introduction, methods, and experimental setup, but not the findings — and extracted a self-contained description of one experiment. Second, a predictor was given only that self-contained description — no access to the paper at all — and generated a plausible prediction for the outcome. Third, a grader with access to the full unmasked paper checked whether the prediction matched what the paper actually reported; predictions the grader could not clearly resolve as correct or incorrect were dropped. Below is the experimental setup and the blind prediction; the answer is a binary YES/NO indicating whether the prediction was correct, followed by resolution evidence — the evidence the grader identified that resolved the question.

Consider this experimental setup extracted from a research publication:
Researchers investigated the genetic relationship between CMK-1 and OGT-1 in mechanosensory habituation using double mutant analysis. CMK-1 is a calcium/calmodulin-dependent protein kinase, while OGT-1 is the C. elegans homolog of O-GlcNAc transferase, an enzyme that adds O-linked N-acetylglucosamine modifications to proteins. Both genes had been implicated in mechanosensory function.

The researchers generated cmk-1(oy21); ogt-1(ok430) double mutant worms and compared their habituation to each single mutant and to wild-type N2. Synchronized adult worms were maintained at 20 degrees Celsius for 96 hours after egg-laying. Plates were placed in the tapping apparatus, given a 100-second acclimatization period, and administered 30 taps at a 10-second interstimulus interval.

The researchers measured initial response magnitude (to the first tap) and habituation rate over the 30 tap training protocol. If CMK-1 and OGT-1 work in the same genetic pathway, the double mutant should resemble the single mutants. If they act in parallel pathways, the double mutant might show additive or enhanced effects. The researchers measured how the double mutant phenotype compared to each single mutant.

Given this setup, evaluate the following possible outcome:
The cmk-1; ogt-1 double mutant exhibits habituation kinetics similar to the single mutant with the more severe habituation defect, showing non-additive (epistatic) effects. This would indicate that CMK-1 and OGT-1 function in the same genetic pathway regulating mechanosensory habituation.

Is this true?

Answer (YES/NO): NO